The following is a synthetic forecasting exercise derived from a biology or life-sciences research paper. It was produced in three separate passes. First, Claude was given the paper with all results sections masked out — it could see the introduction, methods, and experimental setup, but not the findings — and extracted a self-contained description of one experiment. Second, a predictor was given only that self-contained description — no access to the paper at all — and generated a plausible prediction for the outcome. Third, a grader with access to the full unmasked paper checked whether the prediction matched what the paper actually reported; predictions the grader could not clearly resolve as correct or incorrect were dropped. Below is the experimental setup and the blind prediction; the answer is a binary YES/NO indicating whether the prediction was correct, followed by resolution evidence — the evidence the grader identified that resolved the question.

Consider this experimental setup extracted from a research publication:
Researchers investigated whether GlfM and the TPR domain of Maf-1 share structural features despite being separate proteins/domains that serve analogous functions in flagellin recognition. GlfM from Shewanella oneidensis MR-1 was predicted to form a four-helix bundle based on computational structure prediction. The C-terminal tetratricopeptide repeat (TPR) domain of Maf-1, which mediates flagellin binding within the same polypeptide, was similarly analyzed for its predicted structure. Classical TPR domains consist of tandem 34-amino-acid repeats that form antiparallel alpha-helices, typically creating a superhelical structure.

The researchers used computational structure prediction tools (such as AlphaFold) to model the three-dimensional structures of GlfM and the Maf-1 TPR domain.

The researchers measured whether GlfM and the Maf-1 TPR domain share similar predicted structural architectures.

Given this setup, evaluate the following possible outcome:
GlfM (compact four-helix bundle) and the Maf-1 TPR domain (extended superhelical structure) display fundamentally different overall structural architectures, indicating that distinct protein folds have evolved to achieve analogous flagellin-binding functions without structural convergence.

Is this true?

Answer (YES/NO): NO